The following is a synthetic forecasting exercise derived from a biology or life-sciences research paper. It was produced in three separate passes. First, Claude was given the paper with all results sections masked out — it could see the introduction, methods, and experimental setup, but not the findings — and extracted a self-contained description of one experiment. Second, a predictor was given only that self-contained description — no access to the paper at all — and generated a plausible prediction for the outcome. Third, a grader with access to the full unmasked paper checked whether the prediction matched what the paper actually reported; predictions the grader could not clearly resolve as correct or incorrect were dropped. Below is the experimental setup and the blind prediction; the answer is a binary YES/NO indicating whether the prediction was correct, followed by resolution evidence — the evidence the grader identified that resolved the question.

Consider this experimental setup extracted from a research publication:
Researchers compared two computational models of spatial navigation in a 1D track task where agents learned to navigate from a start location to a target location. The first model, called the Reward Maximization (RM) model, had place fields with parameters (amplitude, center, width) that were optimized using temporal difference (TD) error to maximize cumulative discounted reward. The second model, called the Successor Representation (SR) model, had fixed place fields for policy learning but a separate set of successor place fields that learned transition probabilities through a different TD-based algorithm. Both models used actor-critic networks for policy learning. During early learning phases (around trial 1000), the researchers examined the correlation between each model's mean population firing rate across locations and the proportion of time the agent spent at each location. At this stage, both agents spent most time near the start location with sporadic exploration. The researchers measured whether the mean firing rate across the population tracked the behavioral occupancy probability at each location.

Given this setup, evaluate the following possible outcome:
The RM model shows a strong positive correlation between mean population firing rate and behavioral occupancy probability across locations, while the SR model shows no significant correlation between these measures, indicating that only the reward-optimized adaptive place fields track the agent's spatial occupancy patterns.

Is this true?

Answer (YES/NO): NO